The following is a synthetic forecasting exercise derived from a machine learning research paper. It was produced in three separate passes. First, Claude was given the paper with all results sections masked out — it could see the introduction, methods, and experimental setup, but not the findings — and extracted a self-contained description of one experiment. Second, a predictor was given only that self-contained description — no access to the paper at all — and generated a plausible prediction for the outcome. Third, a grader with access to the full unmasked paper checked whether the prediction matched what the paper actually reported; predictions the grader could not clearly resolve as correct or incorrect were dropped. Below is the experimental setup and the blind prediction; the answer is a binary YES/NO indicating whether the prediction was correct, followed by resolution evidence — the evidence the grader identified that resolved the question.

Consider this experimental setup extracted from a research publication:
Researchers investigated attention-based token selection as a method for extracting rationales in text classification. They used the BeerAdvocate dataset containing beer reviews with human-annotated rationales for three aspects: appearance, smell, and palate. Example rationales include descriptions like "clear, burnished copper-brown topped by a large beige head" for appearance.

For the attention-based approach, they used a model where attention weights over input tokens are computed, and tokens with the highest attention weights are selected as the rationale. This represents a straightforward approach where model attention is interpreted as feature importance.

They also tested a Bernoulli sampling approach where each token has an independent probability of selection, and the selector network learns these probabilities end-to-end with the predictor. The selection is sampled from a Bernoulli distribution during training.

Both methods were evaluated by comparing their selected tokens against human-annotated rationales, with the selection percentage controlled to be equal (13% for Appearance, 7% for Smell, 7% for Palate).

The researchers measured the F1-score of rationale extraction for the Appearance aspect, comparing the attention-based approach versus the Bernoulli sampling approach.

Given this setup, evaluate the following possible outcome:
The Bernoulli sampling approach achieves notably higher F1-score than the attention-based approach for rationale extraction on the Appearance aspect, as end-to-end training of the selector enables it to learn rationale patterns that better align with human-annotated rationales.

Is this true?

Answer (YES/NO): YES